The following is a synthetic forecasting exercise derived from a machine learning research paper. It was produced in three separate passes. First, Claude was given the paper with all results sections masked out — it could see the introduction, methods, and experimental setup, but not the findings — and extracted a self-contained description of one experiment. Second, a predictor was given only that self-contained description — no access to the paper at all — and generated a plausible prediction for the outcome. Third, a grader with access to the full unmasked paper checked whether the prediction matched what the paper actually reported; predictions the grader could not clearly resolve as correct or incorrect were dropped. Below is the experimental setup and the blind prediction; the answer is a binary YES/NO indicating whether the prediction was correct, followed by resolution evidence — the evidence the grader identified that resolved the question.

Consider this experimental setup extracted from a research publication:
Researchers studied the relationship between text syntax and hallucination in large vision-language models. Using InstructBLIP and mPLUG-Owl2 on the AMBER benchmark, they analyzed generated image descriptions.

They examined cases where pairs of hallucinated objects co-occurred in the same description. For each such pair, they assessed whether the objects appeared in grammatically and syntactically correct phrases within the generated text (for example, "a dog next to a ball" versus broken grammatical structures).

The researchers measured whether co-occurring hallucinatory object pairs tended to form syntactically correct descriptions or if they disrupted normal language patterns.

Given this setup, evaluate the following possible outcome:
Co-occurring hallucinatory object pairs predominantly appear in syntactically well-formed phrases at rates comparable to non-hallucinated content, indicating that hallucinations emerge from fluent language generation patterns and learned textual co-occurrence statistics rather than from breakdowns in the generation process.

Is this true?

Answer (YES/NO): YES